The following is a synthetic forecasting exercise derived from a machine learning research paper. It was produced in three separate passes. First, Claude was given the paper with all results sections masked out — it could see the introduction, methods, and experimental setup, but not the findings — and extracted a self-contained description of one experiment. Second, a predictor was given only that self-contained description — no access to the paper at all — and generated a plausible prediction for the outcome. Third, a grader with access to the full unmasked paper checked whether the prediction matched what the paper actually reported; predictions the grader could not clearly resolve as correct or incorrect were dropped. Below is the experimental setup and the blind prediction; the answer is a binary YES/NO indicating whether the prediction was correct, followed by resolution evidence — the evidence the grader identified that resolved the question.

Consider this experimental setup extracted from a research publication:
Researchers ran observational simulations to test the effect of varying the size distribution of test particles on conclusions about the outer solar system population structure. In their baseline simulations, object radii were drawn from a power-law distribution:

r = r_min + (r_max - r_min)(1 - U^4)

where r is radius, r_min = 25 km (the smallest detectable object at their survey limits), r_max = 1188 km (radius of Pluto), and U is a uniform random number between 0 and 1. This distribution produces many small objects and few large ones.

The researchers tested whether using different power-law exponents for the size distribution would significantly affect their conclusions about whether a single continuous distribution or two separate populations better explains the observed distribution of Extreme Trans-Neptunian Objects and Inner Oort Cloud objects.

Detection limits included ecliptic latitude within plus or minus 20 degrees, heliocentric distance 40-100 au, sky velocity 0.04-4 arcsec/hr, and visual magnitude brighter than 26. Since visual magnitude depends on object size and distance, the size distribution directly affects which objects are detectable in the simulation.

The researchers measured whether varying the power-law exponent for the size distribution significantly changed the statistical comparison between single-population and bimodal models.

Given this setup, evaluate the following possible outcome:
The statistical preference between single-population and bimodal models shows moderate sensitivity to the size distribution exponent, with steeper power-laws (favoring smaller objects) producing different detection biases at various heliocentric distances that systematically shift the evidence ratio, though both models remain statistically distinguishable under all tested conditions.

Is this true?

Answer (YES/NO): NO